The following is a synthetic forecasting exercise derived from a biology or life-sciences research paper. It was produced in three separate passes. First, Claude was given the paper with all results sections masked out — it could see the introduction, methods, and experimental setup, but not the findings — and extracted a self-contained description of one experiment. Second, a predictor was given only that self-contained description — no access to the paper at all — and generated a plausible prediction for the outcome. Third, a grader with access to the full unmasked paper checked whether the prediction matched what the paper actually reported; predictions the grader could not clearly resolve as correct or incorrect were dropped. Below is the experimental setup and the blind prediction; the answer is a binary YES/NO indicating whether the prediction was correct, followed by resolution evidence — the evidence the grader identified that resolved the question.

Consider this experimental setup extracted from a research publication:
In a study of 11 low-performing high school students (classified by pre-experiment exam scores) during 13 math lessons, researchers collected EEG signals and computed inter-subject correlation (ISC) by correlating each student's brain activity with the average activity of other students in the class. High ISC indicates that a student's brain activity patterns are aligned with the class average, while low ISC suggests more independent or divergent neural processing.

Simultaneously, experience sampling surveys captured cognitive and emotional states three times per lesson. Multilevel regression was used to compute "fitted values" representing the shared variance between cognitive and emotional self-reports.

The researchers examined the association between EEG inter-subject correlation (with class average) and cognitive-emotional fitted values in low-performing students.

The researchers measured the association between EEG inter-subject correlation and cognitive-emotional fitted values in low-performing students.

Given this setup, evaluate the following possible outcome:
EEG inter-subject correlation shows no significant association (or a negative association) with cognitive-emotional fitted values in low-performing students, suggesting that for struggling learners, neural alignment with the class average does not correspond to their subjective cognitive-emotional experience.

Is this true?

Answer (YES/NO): YES